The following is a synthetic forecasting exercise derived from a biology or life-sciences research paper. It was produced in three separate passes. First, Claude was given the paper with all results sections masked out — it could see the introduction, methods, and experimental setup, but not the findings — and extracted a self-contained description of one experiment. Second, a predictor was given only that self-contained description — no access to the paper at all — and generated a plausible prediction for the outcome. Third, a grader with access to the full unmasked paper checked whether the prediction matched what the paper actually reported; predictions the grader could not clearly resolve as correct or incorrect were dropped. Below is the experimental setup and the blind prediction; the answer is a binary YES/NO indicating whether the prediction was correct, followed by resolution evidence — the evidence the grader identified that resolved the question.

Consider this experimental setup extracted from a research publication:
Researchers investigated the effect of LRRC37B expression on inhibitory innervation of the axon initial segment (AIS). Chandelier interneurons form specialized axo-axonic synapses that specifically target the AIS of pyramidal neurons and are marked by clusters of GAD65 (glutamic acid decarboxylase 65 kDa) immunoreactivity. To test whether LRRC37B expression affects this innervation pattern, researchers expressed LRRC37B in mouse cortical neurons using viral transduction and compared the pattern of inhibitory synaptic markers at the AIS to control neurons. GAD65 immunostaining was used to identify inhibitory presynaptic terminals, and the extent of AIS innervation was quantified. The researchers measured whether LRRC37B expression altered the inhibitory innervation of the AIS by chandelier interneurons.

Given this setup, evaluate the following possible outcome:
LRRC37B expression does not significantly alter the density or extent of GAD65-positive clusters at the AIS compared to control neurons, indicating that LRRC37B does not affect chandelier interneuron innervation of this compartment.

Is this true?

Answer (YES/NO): YES